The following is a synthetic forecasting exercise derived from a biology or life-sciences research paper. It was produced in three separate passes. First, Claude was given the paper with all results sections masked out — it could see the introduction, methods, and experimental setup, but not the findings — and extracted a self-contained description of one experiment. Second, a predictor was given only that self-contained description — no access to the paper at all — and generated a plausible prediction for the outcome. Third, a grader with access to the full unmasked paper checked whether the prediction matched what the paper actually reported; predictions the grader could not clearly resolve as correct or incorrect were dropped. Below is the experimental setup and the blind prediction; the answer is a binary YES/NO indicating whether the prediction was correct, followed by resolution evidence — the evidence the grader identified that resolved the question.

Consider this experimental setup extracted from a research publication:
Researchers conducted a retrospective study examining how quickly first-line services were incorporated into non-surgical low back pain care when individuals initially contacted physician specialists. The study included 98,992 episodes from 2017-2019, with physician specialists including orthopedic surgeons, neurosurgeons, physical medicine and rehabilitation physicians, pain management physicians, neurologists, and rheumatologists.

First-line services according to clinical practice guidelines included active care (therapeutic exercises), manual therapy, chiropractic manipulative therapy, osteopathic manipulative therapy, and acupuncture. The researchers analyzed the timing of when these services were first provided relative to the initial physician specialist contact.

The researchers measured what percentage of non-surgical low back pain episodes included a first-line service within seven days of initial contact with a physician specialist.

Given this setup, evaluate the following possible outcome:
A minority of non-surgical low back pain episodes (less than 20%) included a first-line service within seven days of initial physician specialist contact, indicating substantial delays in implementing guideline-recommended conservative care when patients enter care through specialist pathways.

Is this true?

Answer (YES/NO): YES